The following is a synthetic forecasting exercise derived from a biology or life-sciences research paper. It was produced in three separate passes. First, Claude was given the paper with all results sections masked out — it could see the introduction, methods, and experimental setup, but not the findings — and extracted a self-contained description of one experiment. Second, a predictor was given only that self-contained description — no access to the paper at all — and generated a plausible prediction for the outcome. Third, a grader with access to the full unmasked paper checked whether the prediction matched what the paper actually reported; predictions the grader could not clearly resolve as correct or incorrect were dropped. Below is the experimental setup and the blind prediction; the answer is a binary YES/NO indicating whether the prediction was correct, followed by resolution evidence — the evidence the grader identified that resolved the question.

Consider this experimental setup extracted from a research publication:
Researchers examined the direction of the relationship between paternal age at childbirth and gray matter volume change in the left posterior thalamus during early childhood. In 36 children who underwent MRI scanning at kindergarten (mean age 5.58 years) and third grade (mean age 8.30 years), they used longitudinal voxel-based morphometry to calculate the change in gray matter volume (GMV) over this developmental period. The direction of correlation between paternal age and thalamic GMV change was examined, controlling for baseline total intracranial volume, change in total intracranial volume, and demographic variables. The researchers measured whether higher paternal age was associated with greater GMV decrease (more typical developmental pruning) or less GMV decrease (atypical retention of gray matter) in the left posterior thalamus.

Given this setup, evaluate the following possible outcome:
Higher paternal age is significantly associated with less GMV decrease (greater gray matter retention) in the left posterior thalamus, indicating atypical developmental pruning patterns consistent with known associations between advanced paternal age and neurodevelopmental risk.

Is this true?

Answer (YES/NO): YES